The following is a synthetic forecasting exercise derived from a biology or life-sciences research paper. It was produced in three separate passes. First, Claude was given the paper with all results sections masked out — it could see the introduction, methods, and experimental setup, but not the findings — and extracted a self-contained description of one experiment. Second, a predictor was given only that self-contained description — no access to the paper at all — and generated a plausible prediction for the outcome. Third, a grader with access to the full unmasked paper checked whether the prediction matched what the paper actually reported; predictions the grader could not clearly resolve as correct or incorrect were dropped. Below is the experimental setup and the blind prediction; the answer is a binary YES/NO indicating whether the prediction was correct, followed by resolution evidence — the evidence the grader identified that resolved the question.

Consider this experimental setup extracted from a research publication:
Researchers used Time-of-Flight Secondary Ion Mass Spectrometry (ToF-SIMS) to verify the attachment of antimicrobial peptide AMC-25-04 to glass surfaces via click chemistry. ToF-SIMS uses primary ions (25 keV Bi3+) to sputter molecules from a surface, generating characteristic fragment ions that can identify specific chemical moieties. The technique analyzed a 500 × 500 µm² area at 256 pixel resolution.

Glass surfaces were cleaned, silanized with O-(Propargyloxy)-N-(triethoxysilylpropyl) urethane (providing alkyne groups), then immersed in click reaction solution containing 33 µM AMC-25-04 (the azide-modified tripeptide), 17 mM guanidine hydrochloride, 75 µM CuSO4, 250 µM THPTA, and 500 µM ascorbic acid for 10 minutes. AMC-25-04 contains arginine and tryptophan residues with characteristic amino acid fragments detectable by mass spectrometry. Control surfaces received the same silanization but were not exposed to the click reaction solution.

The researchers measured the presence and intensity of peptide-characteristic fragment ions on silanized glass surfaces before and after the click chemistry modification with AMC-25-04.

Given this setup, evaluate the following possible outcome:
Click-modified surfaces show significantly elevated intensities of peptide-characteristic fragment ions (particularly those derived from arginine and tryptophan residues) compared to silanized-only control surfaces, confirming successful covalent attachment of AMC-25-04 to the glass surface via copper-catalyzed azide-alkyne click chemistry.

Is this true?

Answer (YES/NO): YES